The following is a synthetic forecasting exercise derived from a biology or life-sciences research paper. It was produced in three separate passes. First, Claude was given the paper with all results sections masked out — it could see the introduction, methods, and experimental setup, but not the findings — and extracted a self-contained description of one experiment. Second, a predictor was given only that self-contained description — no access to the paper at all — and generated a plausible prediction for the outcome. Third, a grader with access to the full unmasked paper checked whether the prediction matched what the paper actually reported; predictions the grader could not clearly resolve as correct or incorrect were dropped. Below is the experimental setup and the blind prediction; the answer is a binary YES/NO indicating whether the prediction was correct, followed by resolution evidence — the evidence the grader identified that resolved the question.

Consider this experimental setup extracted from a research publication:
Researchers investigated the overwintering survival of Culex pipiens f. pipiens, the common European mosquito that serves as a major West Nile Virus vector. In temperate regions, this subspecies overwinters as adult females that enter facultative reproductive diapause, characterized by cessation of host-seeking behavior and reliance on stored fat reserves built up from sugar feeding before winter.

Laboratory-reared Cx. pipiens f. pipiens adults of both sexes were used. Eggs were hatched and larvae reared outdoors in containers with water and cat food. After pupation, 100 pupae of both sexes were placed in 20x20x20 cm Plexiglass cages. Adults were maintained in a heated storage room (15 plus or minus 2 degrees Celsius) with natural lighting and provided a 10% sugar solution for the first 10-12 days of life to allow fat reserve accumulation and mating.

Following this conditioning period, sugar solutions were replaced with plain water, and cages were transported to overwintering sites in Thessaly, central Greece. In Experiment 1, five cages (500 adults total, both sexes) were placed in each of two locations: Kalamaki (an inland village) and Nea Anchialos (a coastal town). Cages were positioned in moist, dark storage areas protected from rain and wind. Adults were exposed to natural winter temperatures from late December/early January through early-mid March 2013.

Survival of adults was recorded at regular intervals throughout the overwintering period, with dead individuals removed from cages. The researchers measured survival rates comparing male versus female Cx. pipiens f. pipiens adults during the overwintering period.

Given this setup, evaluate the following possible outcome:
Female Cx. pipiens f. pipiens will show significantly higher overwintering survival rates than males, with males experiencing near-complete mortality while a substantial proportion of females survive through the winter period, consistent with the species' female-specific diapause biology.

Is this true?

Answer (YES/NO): YES